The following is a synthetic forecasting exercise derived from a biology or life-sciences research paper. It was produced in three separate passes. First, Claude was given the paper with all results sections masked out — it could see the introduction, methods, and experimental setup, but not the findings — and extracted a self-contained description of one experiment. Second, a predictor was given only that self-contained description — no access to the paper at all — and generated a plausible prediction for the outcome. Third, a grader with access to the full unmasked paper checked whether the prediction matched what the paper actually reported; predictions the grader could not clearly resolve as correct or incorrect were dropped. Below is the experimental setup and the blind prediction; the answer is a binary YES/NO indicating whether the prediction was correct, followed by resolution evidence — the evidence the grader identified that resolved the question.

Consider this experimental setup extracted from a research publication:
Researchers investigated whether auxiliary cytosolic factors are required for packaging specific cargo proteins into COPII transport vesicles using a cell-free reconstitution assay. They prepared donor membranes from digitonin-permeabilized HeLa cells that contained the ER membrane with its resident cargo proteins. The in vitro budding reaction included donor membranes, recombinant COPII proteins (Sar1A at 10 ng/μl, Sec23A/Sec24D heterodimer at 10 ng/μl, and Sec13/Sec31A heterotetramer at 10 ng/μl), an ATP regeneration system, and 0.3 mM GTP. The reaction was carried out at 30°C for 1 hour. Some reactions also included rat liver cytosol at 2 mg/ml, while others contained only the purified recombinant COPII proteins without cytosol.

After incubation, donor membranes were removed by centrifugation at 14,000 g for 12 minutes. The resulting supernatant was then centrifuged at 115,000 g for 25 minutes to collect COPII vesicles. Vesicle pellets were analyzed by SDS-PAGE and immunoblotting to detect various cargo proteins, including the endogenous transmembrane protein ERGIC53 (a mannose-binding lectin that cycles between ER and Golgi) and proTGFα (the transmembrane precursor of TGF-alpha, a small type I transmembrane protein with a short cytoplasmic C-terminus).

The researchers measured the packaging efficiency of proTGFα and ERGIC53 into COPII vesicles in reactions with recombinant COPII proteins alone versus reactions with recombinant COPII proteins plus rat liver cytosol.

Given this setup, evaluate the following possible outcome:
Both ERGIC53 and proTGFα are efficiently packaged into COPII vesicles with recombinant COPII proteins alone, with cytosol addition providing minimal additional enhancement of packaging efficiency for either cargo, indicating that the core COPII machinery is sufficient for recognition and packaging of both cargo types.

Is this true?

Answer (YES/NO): NO